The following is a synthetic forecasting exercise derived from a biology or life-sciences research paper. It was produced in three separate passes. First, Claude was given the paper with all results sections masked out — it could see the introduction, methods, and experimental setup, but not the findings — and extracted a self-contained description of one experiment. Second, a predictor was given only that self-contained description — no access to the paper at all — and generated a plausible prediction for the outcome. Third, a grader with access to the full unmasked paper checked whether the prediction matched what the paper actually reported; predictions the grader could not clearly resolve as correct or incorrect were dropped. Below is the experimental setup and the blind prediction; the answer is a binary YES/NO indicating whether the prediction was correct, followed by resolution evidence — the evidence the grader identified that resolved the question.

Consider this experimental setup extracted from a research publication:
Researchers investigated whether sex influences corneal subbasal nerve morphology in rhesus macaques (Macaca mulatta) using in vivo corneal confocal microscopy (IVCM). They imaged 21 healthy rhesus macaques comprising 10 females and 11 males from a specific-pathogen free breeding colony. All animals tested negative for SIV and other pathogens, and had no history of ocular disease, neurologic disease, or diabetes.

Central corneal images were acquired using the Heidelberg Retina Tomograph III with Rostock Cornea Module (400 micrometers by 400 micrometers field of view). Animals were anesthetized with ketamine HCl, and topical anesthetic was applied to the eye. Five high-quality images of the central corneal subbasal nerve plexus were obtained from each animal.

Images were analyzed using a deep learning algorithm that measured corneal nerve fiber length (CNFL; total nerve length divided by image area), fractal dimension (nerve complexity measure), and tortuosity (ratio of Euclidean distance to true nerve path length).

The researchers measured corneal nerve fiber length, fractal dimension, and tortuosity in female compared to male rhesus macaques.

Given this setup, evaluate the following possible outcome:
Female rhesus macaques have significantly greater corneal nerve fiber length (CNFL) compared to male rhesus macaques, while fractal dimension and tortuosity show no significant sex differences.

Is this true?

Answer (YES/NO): NO